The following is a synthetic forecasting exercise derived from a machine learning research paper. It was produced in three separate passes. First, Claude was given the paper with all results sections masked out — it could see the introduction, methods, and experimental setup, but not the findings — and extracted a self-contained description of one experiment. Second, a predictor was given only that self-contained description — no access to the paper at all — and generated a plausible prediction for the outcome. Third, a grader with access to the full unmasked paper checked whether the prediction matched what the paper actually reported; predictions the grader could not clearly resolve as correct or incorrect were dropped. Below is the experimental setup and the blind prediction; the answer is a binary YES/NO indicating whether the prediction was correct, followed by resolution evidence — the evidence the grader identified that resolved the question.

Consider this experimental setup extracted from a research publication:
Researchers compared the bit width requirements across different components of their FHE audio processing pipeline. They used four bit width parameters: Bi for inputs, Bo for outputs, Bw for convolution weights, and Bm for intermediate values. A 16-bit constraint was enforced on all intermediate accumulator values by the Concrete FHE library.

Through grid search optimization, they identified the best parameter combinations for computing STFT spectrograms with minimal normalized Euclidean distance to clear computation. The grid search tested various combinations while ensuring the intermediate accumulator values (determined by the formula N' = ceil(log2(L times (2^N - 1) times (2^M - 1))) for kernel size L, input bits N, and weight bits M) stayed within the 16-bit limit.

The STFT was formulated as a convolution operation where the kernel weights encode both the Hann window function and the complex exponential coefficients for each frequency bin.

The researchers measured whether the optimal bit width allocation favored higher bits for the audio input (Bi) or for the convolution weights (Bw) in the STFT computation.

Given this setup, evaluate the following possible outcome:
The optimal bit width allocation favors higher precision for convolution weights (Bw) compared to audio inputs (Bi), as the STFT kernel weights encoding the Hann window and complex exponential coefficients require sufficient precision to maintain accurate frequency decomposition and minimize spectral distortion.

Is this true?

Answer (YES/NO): NO